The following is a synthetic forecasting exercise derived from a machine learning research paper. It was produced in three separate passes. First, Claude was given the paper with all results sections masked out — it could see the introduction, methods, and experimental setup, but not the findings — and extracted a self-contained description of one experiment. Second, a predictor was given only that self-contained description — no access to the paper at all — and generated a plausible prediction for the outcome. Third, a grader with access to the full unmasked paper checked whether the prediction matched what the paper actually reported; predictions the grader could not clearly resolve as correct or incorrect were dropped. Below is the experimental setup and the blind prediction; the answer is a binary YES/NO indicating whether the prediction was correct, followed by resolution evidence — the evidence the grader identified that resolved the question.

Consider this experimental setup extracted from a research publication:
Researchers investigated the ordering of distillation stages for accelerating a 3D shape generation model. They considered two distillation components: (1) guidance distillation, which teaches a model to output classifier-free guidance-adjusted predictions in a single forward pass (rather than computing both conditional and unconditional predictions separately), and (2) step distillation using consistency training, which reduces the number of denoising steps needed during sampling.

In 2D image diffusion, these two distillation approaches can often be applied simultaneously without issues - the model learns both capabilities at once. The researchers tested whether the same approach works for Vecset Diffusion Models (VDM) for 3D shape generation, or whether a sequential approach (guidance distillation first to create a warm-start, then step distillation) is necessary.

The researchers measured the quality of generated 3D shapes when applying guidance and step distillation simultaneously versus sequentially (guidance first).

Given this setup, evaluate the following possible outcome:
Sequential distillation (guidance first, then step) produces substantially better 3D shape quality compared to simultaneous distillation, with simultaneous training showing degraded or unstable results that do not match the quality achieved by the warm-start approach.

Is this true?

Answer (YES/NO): YES